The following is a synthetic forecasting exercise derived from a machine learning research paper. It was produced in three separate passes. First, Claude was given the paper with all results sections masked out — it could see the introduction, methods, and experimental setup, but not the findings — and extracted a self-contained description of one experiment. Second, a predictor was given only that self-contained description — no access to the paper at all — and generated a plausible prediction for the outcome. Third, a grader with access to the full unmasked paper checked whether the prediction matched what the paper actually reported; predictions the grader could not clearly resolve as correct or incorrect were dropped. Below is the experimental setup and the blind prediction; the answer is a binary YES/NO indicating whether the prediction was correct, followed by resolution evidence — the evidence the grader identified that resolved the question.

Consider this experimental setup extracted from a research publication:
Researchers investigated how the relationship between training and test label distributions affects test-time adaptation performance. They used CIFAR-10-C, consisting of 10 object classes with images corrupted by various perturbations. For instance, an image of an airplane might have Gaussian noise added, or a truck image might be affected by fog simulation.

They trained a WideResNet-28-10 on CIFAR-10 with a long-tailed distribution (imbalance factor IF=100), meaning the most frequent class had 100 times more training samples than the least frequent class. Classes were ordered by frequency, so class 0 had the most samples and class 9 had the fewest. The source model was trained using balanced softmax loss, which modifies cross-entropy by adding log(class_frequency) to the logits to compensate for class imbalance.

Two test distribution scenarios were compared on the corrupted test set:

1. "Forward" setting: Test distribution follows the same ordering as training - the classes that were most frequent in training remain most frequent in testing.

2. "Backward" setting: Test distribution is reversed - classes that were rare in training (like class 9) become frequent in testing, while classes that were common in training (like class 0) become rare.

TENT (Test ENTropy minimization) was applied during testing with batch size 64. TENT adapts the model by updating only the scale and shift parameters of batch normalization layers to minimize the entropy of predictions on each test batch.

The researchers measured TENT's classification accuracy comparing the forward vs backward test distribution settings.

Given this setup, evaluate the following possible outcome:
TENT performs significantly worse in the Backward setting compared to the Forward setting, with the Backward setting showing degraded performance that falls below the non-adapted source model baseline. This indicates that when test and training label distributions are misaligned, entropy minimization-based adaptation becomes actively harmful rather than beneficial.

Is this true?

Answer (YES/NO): YES